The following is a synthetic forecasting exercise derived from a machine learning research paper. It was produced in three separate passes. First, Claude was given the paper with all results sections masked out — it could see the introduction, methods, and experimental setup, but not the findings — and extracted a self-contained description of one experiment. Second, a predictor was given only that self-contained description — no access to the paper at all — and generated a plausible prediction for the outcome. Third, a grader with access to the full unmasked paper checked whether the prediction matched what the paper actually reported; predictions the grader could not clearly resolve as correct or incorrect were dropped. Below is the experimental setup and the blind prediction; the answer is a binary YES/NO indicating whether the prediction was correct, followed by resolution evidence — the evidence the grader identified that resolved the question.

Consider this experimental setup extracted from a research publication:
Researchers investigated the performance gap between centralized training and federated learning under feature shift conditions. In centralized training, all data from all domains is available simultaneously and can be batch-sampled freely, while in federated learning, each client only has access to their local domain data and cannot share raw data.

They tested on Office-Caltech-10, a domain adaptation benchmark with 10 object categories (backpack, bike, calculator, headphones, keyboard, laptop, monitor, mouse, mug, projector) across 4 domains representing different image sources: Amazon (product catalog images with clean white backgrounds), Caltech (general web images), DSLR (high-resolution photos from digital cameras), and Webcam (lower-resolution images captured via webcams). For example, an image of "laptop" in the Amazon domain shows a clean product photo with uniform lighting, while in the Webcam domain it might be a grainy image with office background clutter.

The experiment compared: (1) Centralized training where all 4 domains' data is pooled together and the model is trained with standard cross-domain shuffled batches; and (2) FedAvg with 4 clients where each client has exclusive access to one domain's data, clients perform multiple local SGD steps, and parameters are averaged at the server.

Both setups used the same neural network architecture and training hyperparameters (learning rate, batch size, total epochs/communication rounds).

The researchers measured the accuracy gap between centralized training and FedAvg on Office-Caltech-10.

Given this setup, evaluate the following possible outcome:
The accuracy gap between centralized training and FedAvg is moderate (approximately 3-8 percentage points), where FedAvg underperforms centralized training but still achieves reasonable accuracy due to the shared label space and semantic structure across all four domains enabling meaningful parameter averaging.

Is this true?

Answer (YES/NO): NO